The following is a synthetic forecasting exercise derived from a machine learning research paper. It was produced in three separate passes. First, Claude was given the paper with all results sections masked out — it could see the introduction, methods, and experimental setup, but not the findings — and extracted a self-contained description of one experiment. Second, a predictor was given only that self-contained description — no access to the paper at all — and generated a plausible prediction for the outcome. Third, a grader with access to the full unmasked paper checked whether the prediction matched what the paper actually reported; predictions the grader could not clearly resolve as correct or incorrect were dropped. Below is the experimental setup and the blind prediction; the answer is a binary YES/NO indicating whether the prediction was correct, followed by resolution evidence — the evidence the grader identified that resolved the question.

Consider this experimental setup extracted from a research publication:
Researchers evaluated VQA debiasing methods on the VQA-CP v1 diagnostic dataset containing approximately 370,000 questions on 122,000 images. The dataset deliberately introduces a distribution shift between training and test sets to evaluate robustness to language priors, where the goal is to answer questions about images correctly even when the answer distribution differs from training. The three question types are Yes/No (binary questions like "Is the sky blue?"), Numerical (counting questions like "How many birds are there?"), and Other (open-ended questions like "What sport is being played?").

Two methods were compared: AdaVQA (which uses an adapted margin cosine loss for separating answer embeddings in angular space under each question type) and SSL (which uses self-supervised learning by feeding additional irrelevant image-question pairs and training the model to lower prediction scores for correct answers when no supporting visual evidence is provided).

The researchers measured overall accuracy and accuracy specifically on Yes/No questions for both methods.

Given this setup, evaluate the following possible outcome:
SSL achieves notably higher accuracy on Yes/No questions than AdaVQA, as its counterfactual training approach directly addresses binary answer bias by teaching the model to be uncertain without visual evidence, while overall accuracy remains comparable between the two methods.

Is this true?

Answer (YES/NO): NO